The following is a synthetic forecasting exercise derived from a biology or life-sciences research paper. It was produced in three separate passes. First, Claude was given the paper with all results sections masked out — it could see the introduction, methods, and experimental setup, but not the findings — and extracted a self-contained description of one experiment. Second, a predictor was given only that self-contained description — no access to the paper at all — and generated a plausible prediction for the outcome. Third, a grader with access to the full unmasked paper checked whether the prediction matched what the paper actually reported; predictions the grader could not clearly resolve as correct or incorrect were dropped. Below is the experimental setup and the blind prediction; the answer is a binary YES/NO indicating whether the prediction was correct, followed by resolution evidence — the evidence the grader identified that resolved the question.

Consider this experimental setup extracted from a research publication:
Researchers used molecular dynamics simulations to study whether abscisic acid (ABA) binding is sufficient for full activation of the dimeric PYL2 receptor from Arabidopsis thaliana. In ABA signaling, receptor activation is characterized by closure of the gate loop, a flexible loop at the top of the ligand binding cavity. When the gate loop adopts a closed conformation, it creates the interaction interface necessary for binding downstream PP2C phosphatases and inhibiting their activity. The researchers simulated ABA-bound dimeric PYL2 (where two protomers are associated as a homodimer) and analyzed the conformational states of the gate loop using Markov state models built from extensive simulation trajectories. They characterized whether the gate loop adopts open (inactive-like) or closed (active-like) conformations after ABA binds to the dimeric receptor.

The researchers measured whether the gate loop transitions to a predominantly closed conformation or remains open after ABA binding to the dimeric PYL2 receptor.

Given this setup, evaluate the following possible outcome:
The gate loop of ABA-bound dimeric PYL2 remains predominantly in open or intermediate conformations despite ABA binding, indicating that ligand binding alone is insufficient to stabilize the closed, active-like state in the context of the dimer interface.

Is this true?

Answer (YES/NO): YES